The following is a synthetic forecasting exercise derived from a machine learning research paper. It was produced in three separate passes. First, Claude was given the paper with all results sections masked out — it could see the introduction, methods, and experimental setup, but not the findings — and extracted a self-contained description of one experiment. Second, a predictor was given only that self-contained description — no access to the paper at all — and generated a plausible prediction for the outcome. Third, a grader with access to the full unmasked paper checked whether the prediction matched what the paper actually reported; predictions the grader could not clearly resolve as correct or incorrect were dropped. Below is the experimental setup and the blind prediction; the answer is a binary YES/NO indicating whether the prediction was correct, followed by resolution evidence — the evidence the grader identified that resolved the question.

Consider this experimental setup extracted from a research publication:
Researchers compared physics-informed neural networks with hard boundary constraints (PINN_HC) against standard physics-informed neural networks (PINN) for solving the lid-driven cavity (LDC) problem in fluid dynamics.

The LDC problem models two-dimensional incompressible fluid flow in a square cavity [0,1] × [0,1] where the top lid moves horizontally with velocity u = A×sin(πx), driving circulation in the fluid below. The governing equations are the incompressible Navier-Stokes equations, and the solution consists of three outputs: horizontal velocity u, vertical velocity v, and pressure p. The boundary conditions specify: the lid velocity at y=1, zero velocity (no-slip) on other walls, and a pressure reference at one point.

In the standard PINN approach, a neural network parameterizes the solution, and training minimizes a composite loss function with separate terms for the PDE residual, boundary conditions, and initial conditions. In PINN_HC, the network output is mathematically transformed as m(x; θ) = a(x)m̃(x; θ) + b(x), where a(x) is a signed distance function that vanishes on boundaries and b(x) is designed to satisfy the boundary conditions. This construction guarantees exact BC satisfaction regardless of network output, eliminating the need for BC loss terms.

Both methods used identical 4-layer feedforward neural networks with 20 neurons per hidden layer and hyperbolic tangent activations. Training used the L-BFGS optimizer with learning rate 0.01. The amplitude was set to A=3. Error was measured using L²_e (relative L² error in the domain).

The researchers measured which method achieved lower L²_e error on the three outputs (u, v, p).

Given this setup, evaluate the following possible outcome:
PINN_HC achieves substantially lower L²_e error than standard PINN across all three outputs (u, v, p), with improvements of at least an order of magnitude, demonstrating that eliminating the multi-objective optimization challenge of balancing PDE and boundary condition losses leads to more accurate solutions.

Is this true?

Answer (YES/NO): NO